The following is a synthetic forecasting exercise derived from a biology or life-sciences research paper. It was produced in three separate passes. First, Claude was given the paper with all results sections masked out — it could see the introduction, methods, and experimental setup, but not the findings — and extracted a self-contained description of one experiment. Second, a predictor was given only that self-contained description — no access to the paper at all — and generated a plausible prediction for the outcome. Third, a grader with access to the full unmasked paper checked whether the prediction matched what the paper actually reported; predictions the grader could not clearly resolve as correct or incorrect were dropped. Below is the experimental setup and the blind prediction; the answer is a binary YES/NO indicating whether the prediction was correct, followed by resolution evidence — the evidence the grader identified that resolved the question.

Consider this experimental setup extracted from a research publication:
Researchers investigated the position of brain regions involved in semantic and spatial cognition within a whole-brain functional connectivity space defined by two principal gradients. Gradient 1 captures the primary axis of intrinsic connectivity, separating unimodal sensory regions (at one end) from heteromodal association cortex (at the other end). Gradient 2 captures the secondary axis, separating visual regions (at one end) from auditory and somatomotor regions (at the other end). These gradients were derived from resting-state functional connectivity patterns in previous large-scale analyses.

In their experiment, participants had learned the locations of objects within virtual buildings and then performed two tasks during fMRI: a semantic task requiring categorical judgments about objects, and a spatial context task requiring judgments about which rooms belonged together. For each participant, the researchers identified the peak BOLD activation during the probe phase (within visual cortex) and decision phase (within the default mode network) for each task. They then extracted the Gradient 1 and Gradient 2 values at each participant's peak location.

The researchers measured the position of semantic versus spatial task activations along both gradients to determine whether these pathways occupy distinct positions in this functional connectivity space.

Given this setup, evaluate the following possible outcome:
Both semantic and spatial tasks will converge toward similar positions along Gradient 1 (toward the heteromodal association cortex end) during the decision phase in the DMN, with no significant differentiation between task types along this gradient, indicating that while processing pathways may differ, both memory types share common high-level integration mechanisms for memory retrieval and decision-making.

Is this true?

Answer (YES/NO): NO